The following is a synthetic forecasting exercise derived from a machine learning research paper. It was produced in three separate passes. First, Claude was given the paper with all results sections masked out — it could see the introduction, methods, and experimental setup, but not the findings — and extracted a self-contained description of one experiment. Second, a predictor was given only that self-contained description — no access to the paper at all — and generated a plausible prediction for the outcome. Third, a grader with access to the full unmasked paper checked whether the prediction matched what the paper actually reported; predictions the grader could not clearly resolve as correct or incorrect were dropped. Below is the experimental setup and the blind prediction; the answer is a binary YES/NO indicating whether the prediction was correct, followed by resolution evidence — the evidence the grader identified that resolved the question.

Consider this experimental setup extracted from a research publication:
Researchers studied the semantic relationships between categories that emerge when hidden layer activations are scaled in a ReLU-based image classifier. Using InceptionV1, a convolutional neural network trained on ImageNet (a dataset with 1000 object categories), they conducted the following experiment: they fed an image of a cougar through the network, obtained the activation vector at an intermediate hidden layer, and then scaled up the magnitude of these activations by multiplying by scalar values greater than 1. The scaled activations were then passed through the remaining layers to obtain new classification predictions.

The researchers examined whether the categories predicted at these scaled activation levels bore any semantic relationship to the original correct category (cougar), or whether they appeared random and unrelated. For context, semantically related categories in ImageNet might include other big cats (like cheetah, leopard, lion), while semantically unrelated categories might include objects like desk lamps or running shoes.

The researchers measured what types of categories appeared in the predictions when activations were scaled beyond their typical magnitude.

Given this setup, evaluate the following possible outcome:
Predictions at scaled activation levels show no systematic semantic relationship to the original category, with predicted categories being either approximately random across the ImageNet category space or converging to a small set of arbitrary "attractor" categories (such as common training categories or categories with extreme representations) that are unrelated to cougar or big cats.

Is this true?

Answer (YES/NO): NO